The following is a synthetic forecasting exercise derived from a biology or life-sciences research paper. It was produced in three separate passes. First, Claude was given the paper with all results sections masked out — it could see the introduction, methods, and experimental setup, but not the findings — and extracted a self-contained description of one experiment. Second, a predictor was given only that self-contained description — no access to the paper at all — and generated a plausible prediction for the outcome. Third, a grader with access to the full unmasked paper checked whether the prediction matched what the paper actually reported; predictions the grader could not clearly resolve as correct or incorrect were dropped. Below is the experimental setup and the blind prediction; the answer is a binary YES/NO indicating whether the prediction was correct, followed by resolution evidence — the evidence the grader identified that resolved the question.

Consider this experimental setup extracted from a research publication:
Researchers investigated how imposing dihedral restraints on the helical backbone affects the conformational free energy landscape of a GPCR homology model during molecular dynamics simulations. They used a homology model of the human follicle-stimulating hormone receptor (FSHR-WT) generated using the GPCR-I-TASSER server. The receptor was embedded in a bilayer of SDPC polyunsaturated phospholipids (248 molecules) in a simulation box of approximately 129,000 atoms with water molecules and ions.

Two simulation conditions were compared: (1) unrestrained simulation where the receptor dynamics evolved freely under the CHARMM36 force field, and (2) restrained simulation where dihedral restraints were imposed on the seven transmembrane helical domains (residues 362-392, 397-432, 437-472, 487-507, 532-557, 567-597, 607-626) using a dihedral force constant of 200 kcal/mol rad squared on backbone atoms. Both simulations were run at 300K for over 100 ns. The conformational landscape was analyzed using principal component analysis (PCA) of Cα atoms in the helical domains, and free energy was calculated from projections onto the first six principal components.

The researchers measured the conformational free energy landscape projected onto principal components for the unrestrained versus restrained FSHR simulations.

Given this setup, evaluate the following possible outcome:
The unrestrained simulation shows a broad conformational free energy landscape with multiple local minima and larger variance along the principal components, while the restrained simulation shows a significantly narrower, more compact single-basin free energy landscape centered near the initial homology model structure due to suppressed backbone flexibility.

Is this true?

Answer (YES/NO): YES